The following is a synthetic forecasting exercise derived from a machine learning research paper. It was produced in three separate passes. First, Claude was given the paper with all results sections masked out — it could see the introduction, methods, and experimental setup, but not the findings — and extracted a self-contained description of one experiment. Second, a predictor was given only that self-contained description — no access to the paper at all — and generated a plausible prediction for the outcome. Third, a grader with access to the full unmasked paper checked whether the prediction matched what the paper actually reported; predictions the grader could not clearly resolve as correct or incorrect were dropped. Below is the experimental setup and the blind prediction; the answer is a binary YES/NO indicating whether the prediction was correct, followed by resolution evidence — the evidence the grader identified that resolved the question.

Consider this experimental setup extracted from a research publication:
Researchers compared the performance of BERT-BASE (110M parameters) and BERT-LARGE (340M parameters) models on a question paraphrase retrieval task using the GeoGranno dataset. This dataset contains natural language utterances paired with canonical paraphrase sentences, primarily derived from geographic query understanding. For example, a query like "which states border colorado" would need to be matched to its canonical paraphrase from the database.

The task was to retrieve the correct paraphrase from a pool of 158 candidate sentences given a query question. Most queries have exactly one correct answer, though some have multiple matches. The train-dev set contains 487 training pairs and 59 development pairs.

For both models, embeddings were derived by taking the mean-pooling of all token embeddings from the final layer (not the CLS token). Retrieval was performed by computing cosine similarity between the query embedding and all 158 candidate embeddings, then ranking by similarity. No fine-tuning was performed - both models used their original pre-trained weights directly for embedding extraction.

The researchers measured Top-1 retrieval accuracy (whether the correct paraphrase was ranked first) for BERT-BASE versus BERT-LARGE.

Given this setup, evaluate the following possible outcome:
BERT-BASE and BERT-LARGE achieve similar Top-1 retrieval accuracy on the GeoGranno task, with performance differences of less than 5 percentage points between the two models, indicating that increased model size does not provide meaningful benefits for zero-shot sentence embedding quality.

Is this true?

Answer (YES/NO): NO